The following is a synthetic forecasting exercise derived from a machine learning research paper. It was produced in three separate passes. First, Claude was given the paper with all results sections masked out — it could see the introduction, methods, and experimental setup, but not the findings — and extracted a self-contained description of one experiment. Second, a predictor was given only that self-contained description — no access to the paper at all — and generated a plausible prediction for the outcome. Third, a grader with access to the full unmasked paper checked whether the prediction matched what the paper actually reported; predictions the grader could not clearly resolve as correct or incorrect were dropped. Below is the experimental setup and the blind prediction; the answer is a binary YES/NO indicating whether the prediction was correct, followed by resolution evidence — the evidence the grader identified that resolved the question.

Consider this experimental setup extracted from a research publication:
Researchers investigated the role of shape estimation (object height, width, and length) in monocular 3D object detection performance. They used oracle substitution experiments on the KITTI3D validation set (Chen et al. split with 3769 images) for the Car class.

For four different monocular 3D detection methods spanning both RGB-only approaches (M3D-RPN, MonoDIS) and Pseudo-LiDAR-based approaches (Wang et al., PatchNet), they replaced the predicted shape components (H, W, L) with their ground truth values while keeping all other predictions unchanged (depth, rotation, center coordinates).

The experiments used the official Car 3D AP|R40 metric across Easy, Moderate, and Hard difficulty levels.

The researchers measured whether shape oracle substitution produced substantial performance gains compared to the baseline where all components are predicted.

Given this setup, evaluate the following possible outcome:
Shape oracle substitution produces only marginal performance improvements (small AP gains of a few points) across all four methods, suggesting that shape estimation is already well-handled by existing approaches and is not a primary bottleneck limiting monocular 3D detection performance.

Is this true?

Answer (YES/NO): YES